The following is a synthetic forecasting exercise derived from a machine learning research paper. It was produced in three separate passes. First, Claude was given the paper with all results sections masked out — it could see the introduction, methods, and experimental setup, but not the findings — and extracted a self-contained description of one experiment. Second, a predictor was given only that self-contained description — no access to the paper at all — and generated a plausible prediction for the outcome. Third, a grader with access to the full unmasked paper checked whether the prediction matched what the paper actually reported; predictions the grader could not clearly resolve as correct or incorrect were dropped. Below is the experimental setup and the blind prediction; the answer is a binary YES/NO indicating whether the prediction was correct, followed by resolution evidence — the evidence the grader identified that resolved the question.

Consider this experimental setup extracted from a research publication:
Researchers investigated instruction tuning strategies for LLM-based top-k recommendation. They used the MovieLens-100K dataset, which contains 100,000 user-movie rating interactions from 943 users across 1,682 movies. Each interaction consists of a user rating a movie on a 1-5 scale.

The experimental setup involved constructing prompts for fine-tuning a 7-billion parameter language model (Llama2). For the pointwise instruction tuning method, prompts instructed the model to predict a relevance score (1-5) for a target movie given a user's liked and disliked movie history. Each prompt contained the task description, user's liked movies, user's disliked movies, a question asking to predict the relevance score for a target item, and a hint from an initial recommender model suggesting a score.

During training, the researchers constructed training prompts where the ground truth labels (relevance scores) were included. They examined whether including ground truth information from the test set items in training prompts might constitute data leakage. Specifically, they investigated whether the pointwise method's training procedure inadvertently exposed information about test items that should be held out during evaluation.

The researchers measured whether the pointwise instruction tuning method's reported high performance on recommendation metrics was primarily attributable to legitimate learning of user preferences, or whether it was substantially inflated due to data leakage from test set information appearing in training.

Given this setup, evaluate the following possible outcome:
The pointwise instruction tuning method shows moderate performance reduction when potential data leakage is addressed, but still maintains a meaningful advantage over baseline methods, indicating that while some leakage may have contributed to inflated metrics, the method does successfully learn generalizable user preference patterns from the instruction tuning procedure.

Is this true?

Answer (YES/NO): NO